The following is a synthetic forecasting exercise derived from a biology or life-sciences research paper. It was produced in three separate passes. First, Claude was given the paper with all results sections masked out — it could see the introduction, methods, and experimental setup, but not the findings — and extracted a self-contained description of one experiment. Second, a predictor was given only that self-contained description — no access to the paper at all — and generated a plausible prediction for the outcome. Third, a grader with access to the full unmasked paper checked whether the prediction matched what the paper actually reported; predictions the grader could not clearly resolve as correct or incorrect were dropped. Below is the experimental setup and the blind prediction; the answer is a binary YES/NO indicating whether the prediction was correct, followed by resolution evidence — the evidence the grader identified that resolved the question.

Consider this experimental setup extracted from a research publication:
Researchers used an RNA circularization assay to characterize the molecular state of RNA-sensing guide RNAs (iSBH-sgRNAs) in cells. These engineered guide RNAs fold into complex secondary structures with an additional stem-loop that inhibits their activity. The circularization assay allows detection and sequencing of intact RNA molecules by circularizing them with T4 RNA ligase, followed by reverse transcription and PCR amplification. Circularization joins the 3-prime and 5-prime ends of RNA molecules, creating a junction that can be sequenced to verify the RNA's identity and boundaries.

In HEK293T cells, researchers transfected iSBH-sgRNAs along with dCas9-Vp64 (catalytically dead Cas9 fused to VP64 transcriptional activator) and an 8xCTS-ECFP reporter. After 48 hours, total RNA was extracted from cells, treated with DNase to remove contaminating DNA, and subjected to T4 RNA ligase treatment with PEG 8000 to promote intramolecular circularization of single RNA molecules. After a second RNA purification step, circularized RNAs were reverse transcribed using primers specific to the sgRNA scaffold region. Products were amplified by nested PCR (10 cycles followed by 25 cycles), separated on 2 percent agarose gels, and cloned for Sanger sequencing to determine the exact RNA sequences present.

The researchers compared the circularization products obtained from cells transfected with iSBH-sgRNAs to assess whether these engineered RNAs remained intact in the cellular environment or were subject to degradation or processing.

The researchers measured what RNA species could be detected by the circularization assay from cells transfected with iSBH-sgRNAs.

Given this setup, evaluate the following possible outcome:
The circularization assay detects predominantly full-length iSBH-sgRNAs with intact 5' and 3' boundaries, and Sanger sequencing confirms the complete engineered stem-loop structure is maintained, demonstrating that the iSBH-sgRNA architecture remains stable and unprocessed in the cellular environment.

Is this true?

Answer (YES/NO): NO